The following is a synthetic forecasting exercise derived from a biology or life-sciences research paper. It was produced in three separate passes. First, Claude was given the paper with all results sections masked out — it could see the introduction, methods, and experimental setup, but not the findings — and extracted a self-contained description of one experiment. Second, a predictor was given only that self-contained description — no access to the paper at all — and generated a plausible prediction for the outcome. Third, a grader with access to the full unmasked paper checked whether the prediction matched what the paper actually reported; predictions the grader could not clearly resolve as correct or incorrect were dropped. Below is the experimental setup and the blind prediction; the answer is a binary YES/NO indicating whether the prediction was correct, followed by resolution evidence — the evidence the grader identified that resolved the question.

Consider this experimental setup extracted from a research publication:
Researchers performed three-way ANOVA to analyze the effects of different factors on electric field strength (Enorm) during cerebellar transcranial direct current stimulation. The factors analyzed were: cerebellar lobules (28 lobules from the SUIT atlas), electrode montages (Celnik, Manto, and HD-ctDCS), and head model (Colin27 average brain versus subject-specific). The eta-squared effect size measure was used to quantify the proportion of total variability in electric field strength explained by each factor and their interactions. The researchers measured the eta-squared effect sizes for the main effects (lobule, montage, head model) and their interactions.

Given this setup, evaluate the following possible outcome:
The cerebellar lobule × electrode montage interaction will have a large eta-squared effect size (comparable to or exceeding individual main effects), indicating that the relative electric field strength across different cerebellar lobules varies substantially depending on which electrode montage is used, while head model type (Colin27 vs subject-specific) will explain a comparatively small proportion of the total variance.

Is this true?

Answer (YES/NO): NO